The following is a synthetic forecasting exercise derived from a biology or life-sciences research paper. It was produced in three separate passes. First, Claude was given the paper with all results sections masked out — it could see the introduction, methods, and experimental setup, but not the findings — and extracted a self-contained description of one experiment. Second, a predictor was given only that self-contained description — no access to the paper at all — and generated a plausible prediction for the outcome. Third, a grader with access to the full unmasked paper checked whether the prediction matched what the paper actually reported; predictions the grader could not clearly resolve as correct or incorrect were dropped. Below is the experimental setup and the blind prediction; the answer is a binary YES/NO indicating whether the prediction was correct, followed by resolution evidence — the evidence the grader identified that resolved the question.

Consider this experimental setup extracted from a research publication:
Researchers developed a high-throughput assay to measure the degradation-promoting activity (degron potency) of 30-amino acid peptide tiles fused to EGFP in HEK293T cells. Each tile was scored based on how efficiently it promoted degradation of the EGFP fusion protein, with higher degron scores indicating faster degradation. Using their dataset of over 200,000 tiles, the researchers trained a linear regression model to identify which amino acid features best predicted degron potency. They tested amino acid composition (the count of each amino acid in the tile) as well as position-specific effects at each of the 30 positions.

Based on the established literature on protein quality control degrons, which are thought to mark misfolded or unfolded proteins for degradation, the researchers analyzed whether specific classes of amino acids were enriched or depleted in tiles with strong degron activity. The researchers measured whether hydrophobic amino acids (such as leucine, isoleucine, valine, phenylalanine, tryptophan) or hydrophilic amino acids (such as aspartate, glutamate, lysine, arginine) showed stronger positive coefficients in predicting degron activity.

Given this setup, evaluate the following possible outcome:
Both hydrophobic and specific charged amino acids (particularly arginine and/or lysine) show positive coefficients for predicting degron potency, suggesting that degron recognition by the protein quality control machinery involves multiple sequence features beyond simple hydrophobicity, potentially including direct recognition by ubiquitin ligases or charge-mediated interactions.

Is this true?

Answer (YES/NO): NO